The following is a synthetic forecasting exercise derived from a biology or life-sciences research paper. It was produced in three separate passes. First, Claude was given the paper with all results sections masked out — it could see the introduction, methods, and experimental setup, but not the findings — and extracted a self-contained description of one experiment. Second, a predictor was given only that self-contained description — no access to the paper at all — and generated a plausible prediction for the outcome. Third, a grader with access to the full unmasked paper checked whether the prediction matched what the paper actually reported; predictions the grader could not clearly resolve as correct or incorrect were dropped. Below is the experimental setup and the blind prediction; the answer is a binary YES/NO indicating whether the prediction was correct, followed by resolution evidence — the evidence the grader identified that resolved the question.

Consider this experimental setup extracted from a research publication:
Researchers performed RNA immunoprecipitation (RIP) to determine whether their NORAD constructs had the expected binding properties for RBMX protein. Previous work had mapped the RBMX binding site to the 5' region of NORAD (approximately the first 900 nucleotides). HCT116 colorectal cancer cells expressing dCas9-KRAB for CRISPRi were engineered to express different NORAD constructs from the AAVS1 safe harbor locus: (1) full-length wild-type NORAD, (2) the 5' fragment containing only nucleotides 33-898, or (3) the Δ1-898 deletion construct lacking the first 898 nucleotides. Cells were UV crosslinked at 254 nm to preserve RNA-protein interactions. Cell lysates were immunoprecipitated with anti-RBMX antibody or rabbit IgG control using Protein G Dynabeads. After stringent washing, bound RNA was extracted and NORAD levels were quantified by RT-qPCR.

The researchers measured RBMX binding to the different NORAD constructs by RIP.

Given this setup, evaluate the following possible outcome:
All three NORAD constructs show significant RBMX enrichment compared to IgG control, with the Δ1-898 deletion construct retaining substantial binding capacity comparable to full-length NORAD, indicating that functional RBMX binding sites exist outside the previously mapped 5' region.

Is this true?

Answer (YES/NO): NO